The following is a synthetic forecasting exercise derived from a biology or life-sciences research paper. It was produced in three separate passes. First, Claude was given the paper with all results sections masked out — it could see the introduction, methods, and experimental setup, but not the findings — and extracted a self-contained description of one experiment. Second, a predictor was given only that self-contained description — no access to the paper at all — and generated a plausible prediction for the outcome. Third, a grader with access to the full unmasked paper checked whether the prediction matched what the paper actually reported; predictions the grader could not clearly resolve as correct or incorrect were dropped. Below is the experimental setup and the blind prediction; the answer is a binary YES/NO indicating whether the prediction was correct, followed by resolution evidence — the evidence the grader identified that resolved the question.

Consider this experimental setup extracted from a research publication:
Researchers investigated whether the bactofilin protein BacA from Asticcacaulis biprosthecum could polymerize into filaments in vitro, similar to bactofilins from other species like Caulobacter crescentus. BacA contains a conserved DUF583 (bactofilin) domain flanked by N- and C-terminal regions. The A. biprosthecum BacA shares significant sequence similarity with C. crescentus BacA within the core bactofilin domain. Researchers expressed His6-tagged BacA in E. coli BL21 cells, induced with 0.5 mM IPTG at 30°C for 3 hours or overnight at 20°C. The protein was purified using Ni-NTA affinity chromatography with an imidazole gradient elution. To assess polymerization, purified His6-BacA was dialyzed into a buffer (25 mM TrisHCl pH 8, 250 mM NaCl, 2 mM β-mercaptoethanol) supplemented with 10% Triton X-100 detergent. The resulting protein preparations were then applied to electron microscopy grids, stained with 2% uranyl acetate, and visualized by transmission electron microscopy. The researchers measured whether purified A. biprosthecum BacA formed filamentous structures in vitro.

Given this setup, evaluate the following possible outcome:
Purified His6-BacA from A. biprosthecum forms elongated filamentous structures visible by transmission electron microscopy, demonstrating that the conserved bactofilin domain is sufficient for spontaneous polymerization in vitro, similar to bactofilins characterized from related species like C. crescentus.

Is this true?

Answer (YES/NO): NO